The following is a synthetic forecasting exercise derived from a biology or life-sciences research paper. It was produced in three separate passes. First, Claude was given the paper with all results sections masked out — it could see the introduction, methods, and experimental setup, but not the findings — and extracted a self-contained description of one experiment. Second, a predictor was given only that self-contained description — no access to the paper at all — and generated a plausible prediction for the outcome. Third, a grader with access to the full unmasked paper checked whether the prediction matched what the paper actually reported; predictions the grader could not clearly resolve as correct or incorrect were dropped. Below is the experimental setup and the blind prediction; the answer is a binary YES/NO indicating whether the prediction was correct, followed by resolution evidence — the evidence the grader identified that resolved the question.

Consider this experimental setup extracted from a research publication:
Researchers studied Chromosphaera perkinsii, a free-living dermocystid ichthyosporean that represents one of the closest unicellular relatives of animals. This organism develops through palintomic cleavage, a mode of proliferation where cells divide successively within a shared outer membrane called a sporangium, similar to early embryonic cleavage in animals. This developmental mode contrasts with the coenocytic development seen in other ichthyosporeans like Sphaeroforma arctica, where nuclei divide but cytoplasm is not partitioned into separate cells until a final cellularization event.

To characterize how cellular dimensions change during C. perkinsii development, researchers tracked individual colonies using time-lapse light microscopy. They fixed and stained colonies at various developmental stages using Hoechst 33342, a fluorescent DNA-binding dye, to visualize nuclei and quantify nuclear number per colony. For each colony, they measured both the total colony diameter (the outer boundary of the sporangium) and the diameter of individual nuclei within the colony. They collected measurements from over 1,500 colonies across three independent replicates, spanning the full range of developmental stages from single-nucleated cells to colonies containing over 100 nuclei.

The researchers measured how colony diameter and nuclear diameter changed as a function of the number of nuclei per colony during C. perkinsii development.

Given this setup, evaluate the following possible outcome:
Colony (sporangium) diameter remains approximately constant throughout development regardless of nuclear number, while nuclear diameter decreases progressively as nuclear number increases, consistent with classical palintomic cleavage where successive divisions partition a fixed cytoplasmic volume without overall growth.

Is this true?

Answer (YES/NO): YES